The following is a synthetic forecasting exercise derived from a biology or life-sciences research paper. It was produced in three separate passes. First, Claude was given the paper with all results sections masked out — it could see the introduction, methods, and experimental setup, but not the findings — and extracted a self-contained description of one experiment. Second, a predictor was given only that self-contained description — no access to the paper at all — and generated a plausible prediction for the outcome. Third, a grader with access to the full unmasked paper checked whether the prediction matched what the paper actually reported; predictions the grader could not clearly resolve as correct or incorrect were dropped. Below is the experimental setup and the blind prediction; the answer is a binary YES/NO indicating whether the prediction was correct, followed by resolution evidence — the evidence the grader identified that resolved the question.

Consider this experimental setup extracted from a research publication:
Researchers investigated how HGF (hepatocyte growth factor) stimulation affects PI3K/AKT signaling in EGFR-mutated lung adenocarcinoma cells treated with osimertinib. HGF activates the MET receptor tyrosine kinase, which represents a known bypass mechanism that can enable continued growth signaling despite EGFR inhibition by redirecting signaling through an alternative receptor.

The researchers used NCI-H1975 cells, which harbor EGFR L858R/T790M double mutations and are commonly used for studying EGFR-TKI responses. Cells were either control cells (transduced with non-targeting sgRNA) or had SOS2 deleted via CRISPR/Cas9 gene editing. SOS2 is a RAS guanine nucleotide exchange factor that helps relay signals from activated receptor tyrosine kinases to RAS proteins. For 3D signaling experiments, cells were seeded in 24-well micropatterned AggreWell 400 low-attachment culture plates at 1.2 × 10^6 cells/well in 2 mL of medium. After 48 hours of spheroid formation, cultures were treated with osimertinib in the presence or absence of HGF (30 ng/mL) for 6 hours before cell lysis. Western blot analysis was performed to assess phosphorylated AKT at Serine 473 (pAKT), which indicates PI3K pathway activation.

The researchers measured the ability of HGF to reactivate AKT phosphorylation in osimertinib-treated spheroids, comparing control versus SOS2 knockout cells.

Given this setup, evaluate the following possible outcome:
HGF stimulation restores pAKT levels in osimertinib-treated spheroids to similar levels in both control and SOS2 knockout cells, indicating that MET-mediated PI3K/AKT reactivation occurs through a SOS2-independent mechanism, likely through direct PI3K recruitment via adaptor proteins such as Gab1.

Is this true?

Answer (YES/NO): NO